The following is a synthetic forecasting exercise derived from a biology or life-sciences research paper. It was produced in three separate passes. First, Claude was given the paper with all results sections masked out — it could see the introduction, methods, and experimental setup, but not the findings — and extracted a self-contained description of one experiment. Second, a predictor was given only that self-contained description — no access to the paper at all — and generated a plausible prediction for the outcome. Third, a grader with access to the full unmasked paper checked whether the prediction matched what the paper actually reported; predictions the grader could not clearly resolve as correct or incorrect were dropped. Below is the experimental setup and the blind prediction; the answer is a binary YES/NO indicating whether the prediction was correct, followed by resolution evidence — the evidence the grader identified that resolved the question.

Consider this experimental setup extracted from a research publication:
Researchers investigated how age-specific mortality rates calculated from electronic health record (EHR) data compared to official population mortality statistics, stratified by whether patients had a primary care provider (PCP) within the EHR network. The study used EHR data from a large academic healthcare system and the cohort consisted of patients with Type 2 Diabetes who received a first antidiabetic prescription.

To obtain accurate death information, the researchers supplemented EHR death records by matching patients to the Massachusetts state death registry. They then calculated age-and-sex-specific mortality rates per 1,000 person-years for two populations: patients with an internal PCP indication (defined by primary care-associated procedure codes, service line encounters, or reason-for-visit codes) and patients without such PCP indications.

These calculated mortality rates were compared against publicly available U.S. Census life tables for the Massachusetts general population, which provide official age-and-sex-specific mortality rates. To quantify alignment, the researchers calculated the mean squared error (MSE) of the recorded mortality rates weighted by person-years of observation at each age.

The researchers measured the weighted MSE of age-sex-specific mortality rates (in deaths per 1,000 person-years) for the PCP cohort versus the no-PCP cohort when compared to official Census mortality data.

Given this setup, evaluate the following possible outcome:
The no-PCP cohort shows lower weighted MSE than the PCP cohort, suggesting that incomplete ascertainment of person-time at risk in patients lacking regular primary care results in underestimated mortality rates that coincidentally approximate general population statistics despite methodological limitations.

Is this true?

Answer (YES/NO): NO